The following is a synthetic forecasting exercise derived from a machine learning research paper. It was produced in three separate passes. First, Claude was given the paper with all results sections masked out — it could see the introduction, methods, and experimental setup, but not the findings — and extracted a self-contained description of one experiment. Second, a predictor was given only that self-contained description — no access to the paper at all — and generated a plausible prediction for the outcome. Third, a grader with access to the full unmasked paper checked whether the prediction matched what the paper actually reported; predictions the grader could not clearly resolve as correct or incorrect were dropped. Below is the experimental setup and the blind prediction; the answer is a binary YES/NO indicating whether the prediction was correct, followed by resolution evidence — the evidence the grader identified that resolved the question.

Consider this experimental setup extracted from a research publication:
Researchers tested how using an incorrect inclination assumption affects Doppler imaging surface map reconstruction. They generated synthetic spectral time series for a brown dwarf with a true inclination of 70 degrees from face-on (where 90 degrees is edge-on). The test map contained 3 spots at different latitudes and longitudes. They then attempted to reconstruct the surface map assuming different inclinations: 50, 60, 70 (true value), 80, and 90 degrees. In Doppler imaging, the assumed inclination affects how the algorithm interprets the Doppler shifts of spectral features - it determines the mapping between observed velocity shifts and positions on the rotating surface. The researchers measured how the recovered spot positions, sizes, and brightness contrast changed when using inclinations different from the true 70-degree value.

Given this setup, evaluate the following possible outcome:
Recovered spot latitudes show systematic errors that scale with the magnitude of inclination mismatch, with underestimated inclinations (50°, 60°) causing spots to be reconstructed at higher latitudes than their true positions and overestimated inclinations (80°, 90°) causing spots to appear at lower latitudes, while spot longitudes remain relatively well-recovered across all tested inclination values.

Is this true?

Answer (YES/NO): NO